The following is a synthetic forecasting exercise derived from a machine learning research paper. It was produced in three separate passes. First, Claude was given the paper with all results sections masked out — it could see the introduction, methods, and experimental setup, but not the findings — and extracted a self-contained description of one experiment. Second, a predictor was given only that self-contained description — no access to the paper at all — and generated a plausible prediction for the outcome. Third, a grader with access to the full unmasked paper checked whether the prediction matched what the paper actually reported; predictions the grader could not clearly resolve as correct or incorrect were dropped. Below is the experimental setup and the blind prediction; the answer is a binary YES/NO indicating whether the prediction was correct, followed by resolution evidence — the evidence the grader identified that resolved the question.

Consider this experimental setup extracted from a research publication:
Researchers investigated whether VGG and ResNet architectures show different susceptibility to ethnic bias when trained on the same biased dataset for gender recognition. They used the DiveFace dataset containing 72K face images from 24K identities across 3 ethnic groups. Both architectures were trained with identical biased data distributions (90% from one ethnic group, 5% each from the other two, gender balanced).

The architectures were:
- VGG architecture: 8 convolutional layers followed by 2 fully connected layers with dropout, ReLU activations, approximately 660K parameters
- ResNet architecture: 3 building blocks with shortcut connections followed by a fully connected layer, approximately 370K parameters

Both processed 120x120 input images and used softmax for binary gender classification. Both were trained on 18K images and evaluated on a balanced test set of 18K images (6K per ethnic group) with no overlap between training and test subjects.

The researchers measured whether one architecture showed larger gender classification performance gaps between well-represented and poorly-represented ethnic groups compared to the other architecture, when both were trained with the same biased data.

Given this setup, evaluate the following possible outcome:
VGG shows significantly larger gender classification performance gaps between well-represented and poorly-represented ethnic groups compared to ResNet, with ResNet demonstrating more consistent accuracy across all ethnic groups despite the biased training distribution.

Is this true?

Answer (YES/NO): NO